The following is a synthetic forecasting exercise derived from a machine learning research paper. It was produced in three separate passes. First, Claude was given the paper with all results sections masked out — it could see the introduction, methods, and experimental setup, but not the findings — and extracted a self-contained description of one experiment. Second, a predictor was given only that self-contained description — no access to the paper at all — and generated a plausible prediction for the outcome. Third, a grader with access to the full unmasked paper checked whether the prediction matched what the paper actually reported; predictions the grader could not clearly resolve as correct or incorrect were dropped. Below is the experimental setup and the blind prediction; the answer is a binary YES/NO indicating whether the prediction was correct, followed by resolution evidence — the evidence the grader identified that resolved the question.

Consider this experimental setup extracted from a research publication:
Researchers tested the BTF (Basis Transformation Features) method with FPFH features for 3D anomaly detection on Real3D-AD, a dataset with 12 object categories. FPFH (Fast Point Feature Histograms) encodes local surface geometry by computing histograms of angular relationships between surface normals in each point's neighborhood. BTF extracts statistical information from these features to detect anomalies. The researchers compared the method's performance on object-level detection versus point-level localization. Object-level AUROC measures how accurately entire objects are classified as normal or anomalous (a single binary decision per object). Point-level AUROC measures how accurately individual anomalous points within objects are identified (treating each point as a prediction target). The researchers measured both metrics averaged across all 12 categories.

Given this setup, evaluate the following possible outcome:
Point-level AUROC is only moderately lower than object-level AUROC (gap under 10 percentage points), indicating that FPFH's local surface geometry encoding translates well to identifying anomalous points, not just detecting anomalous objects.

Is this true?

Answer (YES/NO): NO